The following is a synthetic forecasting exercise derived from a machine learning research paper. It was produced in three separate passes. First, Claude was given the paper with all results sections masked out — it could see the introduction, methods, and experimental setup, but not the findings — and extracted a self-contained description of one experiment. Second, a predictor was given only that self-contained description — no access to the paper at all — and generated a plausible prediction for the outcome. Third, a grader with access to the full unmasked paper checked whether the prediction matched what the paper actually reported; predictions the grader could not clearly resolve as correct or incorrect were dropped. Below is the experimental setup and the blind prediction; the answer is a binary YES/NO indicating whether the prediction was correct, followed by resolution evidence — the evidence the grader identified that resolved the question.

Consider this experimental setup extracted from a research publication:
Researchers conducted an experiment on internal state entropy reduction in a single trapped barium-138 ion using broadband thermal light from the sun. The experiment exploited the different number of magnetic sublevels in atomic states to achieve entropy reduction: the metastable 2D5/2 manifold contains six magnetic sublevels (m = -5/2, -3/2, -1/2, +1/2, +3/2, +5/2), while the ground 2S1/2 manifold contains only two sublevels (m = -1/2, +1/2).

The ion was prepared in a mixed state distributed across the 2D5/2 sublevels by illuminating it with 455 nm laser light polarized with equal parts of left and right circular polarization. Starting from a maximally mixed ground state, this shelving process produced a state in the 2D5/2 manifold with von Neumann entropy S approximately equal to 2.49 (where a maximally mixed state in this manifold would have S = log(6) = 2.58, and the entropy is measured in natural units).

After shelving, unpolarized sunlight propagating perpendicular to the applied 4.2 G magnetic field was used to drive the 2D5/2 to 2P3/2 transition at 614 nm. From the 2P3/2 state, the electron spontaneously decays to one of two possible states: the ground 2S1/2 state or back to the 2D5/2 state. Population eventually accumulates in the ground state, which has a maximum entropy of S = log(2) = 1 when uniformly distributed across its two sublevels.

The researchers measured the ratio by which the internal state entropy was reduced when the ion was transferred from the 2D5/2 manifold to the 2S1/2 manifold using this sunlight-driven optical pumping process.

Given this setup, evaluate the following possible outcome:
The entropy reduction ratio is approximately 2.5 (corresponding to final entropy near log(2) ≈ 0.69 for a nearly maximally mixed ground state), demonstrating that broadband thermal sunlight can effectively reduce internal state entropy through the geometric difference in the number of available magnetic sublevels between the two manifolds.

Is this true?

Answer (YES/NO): YES